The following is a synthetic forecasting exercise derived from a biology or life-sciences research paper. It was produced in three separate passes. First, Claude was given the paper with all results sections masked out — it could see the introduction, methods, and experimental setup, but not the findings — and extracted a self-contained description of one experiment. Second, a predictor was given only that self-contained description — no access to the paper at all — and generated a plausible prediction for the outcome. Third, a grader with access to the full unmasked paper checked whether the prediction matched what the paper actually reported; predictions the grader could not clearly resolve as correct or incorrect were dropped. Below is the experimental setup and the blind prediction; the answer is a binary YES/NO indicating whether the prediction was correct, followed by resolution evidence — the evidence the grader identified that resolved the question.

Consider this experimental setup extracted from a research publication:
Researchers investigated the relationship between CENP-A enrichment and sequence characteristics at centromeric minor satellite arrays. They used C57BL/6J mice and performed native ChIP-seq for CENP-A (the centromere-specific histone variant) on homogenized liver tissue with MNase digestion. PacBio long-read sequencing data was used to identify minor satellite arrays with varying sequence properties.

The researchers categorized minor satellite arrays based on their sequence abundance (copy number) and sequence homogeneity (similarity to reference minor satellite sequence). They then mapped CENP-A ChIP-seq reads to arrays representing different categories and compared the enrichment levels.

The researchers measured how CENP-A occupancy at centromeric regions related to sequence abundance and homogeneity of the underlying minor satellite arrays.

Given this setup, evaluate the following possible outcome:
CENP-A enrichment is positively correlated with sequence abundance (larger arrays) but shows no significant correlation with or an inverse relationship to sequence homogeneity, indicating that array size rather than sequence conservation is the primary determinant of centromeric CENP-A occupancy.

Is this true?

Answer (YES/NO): NO